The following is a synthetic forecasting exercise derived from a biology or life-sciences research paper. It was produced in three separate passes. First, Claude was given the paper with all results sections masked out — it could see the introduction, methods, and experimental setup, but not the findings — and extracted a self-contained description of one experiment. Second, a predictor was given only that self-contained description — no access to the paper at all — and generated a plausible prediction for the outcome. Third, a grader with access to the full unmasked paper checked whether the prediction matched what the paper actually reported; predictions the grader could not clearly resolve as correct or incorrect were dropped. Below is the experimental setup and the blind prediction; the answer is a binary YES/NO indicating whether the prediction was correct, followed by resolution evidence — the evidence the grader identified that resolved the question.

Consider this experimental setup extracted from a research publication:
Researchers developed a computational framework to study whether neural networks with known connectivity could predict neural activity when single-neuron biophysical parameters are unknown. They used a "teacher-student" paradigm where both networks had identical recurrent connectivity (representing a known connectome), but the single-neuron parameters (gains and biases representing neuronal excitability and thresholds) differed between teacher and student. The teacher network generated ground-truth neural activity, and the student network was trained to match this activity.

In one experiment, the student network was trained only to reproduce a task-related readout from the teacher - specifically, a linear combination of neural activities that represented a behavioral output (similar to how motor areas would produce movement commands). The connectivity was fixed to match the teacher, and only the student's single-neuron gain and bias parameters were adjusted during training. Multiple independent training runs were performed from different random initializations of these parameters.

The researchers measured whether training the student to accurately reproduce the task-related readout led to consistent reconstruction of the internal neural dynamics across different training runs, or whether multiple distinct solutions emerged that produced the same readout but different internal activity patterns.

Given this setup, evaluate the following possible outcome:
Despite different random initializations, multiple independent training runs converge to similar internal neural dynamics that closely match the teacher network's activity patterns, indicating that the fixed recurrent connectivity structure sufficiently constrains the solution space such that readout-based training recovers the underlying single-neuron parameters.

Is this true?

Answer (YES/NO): NO